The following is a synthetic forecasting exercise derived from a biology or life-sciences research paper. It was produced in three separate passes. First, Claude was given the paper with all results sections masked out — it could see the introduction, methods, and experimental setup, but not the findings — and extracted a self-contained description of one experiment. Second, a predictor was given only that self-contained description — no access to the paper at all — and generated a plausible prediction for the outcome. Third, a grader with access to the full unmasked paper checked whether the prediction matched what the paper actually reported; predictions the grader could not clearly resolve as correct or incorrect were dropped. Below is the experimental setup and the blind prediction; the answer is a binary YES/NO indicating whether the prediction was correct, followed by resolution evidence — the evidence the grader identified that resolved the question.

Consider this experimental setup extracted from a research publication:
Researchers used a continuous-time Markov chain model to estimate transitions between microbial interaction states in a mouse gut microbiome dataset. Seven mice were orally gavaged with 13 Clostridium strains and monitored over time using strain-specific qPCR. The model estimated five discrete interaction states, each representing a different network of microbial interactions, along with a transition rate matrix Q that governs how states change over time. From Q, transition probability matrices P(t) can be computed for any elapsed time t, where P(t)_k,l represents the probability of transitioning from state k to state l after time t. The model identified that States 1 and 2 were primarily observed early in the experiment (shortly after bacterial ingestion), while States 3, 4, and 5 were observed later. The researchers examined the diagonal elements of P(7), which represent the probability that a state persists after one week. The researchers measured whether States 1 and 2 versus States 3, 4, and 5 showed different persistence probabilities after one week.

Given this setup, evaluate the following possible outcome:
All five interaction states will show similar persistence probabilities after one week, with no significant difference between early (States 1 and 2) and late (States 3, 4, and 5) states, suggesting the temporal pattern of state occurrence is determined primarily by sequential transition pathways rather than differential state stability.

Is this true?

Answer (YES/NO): NO